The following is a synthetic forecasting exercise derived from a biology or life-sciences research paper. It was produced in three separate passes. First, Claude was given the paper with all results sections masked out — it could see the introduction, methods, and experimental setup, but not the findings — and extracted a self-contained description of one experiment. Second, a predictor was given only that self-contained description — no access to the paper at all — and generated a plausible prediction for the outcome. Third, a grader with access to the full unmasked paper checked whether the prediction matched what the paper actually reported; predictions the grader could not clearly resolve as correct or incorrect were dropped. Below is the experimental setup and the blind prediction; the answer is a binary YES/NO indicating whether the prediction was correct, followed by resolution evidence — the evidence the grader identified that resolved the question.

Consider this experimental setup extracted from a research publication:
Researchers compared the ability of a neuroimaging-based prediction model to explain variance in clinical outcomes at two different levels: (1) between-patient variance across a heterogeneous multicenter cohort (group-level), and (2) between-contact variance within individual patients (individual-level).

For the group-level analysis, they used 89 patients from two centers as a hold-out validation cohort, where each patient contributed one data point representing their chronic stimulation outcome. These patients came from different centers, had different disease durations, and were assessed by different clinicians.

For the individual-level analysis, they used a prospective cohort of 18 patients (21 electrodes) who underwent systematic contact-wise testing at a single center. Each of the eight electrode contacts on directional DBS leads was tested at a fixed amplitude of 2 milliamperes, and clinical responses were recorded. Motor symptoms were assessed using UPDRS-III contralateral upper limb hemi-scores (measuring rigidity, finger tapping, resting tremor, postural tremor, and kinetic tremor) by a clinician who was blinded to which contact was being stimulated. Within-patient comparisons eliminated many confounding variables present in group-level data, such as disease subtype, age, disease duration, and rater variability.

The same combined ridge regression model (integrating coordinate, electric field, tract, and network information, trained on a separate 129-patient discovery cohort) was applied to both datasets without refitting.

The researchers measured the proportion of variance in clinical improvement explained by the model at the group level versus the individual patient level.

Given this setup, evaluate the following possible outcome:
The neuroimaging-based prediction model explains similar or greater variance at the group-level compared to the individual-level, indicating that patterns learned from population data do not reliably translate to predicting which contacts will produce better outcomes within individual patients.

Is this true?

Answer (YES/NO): NO